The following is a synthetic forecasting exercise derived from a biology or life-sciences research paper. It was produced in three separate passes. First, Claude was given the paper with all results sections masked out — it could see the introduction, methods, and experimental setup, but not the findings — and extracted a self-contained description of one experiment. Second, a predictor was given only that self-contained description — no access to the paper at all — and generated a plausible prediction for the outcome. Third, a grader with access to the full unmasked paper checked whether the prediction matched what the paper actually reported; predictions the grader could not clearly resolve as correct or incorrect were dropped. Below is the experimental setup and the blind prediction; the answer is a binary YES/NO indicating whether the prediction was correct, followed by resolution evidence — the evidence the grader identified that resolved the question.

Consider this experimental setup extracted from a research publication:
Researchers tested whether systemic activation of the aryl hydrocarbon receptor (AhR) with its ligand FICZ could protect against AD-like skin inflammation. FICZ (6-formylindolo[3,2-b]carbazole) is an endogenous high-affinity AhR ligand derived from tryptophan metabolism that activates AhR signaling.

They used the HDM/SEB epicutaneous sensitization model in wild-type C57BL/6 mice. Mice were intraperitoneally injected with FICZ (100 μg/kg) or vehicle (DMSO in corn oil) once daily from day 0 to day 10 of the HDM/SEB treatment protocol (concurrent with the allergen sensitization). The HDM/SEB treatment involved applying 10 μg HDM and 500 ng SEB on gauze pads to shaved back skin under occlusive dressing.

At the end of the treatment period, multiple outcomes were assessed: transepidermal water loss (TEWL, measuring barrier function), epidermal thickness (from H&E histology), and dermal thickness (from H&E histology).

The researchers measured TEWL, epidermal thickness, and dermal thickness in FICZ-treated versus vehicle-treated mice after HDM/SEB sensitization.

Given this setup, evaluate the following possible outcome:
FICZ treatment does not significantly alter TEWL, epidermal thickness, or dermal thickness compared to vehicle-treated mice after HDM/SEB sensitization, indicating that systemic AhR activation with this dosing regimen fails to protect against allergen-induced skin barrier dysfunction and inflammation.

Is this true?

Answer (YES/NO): NO